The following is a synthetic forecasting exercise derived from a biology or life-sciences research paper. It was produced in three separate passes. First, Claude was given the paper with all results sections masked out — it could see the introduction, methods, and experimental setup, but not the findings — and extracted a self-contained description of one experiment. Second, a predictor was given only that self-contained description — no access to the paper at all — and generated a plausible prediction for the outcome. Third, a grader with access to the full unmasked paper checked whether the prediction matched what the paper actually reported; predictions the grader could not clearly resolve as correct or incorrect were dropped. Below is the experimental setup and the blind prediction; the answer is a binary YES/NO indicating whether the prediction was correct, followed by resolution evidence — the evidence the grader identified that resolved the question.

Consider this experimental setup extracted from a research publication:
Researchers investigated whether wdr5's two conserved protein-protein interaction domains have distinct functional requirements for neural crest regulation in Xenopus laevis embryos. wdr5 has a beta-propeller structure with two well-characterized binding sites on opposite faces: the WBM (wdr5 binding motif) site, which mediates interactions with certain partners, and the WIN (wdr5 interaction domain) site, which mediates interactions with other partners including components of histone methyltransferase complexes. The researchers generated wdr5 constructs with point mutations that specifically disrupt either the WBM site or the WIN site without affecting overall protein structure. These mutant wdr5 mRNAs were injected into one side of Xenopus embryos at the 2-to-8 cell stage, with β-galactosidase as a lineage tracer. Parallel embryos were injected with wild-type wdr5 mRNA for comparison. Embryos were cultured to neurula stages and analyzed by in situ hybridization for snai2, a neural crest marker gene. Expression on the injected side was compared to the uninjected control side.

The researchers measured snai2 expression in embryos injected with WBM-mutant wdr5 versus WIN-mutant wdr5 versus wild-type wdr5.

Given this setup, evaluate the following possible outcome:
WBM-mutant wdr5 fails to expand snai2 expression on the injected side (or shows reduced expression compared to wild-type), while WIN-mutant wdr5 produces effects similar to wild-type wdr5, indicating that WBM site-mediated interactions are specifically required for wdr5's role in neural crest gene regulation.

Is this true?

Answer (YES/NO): NO